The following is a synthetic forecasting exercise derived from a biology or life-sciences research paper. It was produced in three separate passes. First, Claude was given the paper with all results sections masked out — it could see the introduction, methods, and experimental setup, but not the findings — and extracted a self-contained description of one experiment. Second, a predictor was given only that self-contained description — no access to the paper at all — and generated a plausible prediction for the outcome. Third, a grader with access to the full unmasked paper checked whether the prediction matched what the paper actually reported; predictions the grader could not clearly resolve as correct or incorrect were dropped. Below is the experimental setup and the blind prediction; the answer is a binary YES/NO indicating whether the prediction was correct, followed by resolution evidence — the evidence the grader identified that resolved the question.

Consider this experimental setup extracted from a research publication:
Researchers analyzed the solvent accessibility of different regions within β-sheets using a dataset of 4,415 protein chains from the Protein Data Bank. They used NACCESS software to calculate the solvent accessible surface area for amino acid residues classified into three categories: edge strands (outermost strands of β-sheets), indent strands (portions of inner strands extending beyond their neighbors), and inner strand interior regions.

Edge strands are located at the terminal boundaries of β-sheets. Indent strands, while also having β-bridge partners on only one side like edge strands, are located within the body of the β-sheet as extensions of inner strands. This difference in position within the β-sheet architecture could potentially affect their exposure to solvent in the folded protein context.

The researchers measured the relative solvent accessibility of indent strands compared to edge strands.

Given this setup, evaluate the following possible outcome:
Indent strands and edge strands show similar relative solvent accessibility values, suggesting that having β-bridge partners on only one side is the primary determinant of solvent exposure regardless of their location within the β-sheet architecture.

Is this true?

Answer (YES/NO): NO